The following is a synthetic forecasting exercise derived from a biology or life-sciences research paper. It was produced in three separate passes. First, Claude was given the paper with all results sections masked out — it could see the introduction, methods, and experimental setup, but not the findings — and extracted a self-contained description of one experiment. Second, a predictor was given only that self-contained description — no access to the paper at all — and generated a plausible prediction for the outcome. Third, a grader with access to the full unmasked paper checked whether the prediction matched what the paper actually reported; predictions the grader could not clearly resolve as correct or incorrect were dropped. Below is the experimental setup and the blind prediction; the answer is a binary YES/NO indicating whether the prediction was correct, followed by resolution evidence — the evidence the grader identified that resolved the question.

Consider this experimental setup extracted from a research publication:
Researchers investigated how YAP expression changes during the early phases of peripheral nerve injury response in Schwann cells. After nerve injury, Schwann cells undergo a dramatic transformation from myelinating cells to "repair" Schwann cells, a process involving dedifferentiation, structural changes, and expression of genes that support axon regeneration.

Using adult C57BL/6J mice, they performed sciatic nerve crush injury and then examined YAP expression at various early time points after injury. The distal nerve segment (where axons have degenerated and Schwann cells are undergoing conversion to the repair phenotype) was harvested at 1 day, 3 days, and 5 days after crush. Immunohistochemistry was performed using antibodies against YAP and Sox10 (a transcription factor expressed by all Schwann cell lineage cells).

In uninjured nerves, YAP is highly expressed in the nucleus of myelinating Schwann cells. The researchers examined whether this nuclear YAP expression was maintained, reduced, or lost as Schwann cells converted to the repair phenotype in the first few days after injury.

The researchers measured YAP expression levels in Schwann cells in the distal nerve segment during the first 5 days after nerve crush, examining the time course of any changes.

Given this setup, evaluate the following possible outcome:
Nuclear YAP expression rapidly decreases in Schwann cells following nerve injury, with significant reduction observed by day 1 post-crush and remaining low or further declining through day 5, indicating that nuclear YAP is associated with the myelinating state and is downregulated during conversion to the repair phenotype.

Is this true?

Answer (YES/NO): NO